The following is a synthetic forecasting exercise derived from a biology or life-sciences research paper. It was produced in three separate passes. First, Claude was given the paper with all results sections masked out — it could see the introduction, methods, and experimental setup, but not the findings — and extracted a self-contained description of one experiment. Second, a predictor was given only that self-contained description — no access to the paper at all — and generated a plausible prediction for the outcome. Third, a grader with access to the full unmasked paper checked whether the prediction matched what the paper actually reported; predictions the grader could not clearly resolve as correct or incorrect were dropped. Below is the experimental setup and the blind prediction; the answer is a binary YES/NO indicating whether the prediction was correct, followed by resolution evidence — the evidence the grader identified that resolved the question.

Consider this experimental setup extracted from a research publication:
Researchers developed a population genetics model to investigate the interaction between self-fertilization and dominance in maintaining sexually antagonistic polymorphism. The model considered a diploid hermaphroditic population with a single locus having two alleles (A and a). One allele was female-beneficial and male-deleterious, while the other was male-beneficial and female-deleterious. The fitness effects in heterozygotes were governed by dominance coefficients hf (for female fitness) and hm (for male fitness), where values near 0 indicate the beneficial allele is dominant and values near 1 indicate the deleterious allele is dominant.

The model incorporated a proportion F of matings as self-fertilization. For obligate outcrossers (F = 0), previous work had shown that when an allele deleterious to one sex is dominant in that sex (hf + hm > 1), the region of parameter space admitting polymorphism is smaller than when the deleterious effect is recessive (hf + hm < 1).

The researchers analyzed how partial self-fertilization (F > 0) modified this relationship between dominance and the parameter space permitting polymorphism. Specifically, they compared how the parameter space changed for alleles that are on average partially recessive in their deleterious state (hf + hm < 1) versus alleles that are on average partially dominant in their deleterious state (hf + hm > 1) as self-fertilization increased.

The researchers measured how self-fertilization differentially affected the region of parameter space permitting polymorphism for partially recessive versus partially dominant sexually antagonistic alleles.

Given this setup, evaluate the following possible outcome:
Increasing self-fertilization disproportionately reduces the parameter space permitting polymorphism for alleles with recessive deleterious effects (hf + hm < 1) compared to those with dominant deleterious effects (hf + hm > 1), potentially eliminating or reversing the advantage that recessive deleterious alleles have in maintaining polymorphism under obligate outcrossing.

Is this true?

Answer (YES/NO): YES